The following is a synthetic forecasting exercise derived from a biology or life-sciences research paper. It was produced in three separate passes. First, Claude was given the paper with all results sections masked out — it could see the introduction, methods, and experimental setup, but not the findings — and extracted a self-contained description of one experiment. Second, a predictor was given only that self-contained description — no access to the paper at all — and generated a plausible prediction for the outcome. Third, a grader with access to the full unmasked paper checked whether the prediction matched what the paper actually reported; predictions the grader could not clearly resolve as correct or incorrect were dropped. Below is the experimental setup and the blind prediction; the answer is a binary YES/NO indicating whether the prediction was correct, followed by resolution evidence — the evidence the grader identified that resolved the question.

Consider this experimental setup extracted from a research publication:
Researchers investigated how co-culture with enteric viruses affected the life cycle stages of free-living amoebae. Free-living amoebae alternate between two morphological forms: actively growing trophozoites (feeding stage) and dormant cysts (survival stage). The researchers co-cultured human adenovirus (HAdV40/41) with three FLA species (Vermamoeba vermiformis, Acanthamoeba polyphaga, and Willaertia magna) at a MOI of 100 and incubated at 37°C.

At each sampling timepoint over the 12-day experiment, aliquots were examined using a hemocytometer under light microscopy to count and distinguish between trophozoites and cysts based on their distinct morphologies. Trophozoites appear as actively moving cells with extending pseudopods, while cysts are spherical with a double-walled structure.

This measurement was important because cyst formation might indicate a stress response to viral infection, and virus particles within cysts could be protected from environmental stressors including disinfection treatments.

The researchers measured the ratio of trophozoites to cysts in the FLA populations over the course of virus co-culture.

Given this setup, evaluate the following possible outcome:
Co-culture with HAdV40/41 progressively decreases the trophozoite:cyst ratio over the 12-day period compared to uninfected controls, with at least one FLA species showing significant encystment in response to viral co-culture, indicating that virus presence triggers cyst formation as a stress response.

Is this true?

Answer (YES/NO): NO